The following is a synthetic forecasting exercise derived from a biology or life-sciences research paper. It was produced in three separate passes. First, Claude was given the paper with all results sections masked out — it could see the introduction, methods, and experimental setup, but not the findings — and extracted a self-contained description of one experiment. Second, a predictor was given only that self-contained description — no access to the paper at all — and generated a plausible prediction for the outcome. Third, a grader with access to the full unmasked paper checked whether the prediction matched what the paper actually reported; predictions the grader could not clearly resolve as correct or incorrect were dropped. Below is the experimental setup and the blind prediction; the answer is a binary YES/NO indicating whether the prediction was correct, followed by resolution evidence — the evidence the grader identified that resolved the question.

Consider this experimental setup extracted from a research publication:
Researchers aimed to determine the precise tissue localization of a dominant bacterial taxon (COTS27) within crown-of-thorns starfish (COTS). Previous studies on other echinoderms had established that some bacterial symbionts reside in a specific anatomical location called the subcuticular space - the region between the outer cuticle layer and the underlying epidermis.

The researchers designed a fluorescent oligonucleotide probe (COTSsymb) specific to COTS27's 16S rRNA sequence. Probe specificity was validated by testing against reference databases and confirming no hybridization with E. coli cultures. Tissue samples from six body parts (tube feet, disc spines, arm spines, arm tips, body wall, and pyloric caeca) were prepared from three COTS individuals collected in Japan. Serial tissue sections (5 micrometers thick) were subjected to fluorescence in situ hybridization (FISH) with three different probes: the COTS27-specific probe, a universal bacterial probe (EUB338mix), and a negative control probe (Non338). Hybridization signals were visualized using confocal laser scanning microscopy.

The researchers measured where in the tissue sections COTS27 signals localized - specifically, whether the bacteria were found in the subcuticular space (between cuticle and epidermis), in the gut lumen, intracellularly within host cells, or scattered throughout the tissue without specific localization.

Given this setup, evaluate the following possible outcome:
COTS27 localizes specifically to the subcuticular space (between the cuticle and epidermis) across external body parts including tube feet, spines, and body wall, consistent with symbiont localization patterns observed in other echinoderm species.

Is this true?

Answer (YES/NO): YES